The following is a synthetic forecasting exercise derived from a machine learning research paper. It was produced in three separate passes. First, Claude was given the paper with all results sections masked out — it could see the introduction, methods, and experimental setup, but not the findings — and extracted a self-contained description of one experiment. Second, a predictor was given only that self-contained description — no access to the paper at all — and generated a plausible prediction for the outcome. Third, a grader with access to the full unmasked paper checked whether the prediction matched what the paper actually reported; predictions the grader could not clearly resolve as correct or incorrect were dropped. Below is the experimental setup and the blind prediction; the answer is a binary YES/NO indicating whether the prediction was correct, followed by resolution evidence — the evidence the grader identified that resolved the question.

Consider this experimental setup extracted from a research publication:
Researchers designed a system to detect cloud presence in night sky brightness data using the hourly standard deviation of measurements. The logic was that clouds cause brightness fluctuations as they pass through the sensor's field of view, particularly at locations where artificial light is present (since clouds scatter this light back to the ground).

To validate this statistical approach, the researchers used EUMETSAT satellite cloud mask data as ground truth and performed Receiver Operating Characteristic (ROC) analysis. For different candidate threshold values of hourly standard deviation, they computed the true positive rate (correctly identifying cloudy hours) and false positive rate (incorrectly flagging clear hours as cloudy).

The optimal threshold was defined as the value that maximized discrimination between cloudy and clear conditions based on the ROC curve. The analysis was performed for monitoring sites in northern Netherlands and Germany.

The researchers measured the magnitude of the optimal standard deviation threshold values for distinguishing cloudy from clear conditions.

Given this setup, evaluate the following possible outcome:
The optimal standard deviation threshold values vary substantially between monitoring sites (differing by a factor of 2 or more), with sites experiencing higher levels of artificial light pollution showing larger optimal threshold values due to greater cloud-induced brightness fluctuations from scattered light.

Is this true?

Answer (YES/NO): NO